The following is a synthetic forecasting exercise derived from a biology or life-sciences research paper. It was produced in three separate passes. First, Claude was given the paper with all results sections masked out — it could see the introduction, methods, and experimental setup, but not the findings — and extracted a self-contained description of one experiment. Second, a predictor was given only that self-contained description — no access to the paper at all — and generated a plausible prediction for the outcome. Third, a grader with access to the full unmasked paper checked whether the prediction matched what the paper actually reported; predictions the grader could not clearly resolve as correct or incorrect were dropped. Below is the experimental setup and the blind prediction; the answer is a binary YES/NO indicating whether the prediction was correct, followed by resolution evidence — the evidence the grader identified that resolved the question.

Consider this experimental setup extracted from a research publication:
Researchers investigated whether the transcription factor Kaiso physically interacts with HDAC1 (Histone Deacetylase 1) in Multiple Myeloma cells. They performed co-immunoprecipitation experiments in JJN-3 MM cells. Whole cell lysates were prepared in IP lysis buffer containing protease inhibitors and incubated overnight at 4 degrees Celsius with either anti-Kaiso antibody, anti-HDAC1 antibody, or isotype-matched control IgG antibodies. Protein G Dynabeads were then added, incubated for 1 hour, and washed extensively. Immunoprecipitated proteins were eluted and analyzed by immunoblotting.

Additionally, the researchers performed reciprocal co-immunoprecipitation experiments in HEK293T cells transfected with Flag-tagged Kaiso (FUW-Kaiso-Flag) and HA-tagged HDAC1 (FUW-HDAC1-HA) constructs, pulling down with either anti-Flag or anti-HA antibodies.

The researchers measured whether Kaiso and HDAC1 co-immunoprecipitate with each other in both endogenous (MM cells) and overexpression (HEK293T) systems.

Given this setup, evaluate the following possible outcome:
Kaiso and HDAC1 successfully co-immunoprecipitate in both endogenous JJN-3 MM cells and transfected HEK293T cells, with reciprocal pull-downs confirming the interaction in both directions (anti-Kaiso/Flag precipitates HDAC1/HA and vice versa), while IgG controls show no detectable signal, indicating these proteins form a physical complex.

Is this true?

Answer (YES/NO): YES